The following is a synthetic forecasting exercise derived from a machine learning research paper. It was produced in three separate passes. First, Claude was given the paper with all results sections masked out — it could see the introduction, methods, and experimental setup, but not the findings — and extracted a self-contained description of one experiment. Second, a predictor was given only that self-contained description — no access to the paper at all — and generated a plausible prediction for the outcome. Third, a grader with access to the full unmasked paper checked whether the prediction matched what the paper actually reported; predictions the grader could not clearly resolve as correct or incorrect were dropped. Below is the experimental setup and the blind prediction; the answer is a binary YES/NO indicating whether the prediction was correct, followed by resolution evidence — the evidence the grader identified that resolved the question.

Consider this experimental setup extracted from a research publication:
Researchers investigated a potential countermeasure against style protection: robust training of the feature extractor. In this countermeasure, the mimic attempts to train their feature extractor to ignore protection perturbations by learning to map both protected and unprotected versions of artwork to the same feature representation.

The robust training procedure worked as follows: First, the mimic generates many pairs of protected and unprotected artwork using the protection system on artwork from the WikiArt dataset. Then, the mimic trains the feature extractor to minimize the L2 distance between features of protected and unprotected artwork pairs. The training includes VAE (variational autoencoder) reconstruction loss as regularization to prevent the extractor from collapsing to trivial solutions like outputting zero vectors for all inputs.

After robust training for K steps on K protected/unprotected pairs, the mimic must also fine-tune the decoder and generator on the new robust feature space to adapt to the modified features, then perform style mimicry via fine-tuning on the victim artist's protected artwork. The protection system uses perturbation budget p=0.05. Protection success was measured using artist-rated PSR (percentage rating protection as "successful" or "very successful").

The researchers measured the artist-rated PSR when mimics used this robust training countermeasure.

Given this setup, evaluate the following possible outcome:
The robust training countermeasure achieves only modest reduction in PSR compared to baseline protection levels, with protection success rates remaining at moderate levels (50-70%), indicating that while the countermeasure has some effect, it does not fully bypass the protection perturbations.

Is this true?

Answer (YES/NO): NO